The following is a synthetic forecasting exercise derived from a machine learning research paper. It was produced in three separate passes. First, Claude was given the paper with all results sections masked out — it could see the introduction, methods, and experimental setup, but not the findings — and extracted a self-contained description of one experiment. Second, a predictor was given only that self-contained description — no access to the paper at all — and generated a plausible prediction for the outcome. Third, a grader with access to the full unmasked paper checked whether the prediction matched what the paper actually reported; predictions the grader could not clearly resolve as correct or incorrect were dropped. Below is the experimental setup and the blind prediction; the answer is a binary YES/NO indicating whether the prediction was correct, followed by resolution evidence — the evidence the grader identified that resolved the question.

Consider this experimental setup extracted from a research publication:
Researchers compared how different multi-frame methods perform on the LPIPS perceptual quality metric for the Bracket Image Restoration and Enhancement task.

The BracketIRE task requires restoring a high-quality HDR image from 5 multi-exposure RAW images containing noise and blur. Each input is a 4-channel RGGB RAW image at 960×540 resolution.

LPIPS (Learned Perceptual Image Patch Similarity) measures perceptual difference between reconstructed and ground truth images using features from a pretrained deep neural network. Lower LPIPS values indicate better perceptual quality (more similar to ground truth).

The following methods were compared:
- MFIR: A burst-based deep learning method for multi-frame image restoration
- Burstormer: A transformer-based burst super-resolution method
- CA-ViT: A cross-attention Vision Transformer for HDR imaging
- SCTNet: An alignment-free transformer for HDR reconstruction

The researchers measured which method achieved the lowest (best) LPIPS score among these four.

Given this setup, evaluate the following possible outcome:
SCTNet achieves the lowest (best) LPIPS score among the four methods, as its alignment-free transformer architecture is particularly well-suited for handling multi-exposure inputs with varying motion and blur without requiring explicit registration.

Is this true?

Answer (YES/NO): YES